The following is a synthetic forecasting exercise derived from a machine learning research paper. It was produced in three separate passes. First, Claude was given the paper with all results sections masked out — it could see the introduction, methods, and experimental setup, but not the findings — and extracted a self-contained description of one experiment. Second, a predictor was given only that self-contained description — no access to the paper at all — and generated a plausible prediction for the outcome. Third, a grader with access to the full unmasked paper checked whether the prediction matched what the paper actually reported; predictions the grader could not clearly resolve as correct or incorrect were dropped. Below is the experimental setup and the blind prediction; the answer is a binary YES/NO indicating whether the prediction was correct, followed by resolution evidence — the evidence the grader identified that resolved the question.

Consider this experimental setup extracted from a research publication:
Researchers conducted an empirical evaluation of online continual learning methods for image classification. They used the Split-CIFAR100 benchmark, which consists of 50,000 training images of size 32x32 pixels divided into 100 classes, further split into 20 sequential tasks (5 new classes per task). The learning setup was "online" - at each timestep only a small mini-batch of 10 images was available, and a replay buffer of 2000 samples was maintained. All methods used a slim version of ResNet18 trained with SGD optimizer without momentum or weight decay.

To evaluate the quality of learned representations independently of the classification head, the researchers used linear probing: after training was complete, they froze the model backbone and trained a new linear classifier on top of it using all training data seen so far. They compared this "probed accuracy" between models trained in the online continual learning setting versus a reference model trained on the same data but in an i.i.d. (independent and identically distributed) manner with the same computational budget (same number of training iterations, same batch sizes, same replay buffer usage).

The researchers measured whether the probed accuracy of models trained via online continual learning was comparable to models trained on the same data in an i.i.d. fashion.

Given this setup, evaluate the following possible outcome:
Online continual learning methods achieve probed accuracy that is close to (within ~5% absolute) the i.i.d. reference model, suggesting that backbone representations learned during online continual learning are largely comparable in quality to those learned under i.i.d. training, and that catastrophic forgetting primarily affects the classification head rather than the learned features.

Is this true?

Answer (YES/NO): YES